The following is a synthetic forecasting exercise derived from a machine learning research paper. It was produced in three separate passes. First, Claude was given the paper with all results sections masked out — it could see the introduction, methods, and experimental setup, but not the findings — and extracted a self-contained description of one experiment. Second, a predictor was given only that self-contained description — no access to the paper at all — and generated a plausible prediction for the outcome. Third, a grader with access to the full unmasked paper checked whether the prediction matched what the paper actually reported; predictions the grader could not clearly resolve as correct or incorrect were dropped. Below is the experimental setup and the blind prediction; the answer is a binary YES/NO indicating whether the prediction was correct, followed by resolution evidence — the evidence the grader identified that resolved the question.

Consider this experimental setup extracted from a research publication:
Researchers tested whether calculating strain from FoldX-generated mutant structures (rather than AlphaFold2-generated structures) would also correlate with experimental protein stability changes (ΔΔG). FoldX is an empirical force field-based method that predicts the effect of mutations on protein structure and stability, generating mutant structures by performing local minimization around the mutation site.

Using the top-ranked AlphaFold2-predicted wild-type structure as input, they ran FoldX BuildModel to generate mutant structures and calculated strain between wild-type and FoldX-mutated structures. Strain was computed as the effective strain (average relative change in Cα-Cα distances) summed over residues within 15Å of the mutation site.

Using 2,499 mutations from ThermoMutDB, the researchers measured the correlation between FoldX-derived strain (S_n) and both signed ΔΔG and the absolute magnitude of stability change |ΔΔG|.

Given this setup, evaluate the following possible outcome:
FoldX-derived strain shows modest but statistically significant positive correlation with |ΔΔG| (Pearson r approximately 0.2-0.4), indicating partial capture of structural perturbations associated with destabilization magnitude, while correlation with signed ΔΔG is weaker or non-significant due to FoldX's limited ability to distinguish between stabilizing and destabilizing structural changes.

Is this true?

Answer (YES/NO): NO